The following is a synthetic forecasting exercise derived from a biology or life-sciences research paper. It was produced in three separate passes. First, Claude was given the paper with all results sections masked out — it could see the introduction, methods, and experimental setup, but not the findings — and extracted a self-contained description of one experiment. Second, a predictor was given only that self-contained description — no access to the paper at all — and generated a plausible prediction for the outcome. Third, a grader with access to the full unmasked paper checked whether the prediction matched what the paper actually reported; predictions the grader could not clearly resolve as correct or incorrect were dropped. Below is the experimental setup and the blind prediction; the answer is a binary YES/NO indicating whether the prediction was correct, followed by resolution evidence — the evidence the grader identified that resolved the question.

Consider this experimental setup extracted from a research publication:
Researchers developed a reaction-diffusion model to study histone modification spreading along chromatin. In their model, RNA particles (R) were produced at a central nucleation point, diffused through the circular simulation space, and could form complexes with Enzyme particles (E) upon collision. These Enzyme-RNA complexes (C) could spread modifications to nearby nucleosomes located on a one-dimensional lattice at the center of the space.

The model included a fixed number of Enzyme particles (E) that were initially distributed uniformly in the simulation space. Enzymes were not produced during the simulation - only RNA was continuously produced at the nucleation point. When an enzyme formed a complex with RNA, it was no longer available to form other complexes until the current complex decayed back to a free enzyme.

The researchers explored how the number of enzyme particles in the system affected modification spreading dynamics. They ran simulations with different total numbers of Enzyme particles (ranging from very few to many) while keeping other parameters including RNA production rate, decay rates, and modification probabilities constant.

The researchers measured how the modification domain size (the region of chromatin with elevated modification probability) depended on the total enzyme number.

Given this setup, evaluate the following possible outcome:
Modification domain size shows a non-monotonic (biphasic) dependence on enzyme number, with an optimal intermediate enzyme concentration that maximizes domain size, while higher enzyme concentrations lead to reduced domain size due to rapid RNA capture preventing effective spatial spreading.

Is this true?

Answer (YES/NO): NO